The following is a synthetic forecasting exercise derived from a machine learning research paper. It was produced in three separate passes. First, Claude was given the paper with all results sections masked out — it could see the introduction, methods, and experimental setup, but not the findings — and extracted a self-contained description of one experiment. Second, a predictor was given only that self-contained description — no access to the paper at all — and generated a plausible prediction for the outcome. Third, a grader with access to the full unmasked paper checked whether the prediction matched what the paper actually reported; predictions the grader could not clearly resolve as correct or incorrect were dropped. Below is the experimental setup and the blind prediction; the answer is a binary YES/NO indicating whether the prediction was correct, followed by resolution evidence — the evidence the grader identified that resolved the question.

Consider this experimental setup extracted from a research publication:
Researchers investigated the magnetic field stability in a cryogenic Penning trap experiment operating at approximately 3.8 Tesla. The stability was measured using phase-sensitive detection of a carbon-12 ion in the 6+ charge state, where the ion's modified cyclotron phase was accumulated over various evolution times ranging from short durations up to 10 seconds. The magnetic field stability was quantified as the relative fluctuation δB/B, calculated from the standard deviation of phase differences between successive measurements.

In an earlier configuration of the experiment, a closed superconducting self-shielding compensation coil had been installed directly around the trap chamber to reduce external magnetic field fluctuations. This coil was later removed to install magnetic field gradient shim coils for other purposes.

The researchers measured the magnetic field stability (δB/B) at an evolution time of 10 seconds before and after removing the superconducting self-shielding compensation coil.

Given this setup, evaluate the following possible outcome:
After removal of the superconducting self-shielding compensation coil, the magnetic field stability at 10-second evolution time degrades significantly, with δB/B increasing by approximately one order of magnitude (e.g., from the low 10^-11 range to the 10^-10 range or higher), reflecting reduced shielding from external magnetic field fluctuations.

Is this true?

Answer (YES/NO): NO